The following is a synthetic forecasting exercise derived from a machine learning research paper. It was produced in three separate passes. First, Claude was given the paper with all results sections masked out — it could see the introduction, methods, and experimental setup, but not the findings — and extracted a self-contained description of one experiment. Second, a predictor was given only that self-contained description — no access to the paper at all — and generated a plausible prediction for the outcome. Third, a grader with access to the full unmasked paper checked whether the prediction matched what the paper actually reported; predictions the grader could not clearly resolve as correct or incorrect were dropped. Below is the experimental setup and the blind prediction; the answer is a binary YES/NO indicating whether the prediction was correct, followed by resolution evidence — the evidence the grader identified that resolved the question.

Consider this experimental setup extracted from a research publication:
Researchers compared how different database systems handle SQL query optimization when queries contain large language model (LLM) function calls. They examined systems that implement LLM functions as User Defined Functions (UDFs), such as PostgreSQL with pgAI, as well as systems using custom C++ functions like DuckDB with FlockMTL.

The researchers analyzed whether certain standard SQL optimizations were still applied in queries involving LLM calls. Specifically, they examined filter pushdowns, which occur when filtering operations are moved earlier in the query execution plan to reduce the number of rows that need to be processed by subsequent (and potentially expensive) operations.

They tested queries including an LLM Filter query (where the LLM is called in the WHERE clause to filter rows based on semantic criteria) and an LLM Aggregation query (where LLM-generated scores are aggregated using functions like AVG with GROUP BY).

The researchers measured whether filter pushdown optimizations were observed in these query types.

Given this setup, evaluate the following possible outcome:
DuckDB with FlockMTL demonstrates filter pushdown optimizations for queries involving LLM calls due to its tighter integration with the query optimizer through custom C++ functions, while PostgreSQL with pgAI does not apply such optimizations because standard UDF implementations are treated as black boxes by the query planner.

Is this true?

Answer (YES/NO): NO